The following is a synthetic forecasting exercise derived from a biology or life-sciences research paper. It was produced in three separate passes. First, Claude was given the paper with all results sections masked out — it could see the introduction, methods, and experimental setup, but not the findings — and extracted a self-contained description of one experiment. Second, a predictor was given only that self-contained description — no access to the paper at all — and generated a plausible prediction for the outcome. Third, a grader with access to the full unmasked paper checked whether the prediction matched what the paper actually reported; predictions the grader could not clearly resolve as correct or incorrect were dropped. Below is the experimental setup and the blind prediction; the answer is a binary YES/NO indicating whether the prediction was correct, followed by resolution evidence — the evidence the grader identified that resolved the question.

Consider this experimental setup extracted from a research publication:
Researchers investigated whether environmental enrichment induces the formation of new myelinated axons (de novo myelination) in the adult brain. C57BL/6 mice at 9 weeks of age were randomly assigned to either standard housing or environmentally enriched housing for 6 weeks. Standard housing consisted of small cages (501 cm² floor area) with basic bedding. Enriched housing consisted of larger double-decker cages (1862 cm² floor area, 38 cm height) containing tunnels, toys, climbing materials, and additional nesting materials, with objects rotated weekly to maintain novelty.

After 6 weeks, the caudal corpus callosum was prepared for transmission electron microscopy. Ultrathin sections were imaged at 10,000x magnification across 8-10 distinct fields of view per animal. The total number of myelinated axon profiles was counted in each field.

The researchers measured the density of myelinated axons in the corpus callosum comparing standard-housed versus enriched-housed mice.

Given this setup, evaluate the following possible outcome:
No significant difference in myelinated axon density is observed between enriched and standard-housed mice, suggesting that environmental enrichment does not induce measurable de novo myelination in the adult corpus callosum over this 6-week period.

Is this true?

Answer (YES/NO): YES